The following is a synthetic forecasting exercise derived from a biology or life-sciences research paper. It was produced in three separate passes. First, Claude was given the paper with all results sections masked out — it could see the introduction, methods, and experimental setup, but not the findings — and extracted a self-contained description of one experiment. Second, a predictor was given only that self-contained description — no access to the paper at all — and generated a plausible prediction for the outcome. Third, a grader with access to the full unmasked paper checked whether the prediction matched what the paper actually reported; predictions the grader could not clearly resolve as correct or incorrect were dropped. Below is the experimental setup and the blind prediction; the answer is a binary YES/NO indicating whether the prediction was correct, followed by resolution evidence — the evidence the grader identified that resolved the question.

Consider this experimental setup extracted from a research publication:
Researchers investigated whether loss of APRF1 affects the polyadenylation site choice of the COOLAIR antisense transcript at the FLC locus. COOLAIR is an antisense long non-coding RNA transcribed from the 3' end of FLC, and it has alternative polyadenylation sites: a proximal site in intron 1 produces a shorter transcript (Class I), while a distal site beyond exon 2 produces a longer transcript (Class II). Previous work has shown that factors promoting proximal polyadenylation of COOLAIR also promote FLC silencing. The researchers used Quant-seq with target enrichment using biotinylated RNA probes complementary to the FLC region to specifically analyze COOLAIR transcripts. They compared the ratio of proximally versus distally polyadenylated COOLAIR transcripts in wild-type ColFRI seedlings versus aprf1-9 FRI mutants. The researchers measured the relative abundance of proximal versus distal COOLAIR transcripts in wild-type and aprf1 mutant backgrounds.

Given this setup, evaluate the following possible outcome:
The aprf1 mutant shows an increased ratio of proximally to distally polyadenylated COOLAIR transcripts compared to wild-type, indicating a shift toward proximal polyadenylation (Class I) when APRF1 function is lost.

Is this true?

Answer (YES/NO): YES